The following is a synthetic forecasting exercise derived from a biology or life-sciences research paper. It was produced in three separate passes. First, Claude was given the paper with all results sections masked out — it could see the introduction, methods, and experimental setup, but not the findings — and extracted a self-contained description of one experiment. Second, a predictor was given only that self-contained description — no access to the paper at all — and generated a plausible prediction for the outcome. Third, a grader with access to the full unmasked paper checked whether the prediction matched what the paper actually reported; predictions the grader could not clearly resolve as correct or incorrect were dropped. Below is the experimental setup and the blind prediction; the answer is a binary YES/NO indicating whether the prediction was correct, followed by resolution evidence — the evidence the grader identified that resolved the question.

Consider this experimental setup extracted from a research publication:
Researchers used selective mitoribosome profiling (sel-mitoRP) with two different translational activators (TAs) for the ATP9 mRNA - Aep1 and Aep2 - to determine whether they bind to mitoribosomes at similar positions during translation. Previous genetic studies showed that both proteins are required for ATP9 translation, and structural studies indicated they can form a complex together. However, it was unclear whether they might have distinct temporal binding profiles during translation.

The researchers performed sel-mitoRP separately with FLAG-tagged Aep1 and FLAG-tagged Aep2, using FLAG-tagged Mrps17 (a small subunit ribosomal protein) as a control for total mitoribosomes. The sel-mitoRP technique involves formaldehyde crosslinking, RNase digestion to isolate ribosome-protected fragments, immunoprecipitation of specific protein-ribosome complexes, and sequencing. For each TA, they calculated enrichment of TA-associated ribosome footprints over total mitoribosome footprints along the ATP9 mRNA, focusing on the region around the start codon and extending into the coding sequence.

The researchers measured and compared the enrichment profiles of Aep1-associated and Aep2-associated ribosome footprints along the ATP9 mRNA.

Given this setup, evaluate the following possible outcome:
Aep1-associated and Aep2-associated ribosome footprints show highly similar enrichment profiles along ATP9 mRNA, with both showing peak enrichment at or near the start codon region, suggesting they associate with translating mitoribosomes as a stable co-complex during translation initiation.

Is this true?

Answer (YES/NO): YES